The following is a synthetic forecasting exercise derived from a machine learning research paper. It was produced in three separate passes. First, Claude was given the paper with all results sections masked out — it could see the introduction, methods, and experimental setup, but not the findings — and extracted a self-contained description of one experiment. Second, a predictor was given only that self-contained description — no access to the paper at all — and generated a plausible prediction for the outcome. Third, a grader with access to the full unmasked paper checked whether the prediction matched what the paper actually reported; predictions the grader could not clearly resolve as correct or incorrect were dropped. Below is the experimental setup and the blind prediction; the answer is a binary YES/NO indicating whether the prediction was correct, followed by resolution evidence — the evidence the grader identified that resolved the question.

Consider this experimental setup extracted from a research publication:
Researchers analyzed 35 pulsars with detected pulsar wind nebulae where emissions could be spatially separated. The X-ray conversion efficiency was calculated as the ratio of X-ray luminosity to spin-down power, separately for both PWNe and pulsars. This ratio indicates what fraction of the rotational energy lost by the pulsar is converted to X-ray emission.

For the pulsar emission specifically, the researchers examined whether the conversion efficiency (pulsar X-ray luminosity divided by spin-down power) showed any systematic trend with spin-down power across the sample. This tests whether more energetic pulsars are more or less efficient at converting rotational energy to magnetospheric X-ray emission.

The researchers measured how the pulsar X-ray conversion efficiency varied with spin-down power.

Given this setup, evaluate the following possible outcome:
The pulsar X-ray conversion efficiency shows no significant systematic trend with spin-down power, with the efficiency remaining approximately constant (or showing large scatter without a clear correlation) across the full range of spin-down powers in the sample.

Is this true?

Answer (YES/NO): NO